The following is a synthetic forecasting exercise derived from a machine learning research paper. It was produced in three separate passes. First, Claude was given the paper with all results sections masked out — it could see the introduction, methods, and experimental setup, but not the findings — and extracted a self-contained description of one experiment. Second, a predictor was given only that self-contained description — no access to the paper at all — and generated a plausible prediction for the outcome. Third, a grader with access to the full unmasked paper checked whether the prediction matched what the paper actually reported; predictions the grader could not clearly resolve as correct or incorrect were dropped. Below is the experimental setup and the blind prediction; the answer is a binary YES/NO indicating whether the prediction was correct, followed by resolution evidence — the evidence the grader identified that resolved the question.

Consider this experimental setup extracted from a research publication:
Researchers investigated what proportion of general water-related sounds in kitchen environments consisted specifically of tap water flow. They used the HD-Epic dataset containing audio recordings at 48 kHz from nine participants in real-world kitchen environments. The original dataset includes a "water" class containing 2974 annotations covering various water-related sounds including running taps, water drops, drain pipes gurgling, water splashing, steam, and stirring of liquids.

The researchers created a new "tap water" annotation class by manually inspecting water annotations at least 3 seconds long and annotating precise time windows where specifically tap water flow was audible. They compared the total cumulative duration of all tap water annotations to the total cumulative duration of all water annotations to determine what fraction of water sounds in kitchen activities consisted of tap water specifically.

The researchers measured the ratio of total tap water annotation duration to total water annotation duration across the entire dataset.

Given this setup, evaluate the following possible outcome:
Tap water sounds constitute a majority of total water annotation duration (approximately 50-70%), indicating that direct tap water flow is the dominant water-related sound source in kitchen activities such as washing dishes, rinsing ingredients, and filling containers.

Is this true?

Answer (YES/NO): YES